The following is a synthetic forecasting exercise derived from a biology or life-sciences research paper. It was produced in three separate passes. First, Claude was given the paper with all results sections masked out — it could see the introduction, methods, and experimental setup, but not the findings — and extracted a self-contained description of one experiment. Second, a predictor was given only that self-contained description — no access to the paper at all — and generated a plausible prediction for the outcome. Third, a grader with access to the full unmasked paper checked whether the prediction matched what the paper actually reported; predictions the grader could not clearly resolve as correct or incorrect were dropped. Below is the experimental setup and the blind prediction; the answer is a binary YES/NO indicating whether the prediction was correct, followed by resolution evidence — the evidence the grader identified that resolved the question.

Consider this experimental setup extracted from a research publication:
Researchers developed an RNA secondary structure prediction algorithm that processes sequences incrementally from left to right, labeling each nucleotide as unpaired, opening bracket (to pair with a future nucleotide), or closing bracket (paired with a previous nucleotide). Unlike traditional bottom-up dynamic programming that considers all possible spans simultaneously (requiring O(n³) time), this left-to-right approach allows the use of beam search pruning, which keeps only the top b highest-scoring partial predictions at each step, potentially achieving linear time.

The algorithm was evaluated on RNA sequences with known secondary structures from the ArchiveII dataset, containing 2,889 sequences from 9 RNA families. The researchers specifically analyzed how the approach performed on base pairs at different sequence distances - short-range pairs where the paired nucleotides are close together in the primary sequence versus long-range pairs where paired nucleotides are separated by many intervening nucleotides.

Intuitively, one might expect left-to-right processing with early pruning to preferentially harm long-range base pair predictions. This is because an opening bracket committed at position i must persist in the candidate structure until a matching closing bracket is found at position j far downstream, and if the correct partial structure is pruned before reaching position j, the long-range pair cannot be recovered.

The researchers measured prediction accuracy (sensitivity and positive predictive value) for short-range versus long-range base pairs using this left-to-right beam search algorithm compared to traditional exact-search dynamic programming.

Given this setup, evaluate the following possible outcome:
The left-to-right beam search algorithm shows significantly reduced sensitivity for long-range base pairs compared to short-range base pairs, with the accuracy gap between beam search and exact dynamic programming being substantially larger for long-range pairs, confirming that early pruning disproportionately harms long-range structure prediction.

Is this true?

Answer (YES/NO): NO